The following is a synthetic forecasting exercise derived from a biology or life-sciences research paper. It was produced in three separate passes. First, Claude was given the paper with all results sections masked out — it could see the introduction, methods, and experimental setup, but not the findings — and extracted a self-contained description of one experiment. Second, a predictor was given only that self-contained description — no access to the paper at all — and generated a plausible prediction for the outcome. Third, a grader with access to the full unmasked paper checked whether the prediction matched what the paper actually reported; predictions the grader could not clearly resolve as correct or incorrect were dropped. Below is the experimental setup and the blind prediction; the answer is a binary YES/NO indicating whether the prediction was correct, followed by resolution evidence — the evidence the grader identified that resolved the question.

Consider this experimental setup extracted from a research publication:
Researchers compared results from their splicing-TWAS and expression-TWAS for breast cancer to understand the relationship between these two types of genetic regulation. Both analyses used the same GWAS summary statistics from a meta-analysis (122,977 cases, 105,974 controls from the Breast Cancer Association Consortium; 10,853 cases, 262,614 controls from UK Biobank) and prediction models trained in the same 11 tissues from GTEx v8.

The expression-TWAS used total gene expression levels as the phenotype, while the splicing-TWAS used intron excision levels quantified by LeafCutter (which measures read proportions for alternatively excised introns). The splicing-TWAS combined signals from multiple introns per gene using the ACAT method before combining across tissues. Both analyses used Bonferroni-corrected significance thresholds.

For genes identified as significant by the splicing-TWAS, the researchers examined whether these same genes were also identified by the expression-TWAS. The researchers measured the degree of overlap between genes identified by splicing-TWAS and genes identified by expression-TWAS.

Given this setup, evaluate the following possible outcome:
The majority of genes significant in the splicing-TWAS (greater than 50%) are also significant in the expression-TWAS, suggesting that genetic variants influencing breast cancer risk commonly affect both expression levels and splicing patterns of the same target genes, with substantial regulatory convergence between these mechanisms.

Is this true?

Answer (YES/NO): YES